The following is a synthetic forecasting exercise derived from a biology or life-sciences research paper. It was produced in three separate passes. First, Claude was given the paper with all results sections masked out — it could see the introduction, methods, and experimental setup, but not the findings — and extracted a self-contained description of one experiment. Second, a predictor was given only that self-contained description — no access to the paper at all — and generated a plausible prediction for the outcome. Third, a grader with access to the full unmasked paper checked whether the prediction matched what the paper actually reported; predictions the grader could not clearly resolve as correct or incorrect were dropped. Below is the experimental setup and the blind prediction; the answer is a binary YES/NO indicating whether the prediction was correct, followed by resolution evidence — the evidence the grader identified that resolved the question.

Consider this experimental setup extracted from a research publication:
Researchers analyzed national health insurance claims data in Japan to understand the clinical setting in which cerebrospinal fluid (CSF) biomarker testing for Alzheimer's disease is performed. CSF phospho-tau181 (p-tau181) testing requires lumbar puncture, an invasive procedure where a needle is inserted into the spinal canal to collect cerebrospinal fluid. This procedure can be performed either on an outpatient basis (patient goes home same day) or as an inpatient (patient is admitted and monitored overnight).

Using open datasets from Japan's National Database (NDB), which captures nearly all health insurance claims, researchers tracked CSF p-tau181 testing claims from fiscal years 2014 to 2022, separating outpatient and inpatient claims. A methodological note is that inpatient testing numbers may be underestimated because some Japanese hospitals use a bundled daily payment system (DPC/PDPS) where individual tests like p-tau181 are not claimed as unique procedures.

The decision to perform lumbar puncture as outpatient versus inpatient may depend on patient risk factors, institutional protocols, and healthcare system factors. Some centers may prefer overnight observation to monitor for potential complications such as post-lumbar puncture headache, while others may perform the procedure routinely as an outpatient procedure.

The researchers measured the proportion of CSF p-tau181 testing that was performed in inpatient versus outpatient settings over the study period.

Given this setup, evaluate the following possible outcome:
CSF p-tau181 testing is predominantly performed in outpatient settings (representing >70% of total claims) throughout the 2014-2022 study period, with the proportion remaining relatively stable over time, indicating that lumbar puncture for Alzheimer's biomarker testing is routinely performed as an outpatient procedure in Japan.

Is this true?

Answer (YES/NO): NO